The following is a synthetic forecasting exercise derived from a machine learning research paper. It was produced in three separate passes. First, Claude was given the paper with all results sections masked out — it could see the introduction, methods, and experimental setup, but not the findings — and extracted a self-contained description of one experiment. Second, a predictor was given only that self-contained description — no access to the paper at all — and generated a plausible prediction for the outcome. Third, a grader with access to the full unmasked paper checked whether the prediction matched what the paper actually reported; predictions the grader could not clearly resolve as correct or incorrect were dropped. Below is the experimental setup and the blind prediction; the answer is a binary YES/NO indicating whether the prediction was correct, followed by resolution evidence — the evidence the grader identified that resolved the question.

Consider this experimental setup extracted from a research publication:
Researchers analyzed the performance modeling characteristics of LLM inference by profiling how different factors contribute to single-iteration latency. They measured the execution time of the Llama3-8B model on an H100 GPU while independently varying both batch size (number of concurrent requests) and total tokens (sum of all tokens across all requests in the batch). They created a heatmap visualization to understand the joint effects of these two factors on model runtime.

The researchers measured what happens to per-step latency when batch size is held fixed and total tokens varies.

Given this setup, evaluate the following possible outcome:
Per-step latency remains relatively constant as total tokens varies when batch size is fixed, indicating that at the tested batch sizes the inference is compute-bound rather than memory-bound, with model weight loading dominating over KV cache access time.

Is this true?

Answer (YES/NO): NO